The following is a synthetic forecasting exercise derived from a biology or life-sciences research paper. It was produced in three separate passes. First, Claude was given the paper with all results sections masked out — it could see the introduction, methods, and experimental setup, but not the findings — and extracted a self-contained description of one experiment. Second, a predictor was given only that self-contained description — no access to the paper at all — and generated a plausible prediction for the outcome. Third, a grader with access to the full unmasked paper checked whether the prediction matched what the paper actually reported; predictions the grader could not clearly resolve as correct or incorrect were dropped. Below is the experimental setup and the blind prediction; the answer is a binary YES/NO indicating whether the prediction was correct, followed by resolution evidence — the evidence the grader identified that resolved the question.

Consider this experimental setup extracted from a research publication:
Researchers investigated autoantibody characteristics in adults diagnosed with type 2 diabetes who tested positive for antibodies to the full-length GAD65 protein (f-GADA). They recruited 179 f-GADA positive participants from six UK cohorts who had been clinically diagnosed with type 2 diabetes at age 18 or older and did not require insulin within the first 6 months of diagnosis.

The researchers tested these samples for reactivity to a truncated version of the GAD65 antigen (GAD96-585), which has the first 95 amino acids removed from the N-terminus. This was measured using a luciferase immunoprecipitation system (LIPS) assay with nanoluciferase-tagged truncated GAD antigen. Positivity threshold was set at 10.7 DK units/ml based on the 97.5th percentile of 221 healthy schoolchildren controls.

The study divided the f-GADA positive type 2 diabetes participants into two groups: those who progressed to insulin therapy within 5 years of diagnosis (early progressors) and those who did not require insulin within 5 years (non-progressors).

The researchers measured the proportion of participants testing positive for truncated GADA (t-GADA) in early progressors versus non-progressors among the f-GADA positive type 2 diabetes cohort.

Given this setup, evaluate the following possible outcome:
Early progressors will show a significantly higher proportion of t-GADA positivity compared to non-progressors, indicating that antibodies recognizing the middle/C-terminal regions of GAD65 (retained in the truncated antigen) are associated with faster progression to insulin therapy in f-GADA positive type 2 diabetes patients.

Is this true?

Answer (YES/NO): YES